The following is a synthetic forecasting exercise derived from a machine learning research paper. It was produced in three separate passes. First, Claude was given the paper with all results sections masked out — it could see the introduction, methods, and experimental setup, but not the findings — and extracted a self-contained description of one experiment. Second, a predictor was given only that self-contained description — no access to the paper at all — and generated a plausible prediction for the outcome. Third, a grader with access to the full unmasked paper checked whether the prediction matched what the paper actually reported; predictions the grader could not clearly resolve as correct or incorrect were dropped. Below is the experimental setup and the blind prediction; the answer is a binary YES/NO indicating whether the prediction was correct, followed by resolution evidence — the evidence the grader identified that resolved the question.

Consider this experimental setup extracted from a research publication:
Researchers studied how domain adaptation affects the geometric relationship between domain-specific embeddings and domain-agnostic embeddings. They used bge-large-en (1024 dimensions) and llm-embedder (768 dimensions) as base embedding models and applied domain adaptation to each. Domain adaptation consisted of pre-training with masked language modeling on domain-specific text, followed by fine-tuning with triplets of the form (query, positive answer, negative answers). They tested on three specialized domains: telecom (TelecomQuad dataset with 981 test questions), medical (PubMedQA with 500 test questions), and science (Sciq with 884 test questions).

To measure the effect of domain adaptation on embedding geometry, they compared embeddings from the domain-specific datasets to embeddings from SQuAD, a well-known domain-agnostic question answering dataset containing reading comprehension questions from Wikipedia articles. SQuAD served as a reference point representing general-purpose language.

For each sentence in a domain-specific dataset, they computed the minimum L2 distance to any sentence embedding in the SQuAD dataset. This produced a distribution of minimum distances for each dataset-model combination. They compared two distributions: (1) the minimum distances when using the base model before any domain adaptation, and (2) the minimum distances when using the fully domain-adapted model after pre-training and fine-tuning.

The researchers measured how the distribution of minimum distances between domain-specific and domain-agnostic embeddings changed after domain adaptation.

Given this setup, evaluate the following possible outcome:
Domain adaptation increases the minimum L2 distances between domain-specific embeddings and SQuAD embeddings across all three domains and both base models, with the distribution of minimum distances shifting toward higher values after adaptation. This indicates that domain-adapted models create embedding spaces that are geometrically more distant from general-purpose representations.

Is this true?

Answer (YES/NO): YES